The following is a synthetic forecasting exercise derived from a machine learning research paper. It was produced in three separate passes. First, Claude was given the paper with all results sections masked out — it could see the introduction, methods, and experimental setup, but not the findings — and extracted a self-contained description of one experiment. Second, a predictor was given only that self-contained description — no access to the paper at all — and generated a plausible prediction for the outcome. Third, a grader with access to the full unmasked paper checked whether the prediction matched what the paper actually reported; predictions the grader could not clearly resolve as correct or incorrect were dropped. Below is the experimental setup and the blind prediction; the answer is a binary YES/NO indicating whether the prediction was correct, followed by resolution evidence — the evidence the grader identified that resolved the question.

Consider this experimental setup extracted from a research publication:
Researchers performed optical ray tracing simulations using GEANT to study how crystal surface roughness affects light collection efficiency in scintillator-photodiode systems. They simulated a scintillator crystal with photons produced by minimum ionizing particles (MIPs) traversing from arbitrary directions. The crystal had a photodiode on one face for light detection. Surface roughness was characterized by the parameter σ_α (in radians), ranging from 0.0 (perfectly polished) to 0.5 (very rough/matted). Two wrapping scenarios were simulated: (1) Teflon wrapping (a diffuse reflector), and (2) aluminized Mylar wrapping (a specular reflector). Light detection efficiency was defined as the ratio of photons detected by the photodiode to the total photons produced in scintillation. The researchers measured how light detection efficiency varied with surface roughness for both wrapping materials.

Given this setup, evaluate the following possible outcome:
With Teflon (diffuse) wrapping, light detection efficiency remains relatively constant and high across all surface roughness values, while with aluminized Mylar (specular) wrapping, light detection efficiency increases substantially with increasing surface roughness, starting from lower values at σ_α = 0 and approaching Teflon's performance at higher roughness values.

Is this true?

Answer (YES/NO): NO